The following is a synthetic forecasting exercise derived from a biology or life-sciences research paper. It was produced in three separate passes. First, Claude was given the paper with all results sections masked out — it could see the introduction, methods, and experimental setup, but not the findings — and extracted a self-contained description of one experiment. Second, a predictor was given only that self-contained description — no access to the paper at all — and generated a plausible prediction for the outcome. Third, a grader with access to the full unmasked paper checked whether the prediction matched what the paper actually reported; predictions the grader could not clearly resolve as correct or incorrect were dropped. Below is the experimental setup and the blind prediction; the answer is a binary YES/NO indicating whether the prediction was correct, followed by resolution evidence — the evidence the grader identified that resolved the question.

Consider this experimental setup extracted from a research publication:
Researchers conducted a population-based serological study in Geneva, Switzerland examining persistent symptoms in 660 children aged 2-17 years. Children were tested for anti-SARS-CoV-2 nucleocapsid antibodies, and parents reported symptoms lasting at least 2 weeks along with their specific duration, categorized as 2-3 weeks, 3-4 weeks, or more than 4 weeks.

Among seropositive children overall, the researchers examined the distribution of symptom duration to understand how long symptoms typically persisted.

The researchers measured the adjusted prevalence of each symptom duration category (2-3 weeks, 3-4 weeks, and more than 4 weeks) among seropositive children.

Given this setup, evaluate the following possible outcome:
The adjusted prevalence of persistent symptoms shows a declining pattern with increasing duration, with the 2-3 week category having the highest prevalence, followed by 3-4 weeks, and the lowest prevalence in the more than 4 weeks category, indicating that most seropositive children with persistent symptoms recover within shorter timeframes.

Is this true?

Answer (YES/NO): NO